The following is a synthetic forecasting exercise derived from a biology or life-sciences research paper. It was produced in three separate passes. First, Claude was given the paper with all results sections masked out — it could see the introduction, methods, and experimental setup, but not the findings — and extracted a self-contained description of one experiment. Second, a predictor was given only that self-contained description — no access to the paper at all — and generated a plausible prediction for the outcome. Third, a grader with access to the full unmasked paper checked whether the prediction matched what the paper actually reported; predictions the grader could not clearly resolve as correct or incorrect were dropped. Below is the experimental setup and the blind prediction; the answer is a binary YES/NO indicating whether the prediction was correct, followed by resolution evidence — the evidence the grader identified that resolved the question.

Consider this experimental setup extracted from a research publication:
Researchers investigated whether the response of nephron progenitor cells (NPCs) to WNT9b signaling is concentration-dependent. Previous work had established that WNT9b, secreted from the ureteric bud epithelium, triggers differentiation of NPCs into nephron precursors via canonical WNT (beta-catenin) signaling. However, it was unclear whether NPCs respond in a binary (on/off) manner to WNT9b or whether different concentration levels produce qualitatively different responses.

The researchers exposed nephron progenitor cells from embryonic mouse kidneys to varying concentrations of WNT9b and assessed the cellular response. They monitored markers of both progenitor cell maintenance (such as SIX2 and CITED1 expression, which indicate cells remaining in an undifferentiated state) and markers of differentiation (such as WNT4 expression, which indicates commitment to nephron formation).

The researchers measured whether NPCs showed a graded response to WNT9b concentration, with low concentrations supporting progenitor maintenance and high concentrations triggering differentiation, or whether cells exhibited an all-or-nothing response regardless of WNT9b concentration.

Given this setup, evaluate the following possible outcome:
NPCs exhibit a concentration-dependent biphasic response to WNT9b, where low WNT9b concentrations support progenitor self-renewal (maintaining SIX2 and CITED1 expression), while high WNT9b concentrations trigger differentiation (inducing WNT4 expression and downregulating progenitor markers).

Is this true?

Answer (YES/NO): YES